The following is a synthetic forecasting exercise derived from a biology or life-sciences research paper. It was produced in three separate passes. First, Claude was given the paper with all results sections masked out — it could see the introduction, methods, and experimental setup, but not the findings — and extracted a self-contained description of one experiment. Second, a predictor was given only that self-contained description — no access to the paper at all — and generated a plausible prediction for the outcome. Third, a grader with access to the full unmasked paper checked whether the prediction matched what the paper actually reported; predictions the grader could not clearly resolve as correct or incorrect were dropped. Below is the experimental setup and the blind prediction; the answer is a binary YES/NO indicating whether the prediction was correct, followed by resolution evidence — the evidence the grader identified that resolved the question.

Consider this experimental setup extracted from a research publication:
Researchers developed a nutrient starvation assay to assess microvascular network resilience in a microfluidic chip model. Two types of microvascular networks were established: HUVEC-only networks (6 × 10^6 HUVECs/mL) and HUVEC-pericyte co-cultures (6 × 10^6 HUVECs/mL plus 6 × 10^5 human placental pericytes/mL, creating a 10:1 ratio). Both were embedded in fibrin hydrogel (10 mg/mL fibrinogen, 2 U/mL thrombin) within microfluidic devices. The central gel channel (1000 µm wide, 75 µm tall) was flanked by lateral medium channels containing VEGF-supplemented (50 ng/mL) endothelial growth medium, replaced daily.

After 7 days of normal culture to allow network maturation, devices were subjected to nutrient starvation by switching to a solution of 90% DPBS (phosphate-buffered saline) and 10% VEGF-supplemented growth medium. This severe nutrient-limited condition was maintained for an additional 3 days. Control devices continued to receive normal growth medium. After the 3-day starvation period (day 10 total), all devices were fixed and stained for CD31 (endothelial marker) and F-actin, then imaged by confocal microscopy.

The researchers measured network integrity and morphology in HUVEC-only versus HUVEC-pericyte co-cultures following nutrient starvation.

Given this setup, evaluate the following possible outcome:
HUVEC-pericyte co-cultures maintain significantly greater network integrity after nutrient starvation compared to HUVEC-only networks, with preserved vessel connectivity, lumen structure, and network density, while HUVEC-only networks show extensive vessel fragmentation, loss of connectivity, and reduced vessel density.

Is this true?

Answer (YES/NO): YES